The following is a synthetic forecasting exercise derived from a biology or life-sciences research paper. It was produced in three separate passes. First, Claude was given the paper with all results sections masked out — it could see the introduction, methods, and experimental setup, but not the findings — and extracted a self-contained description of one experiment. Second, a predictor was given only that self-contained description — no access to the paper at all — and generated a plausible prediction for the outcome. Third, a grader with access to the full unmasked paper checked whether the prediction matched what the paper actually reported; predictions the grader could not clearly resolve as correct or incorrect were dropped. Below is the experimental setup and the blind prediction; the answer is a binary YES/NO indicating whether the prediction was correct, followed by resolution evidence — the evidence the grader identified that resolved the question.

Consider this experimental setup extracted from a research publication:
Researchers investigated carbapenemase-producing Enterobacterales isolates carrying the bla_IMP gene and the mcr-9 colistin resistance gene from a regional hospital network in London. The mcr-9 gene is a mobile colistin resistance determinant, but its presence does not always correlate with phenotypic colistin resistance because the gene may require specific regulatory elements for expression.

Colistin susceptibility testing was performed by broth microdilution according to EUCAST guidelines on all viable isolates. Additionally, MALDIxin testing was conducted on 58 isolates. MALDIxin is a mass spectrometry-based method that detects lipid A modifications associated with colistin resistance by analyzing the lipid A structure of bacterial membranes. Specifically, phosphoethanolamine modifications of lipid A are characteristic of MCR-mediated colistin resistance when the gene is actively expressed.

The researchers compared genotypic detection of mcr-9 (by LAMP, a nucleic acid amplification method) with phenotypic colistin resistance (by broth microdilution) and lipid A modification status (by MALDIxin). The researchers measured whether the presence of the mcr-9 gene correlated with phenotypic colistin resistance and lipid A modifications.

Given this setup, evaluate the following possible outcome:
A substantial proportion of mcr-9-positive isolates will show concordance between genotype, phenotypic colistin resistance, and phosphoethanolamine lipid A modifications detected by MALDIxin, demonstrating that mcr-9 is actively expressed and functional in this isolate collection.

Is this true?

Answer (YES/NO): NO